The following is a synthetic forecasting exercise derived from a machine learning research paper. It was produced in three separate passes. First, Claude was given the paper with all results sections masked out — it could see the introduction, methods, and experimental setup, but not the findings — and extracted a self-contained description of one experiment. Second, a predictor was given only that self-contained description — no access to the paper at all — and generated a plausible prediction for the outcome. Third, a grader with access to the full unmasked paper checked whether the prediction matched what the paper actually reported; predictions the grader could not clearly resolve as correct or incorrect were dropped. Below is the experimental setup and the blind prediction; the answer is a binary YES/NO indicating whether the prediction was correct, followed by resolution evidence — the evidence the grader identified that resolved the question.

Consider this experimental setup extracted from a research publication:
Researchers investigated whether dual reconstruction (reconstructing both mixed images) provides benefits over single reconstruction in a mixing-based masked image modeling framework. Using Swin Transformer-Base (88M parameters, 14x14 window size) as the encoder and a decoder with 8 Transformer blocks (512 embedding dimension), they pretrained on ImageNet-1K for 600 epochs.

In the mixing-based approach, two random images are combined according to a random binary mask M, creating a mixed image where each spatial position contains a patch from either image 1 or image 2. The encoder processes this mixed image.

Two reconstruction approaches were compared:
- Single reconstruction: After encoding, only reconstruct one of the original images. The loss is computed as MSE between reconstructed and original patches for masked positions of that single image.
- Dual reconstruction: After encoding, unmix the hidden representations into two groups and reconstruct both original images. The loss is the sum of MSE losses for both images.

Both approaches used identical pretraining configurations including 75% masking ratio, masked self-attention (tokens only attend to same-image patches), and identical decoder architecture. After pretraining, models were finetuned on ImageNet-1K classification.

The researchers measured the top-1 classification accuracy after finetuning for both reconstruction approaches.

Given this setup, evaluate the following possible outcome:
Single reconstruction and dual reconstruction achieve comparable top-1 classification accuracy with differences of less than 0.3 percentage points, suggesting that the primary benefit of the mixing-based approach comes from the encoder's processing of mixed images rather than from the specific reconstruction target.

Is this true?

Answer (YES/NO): NO